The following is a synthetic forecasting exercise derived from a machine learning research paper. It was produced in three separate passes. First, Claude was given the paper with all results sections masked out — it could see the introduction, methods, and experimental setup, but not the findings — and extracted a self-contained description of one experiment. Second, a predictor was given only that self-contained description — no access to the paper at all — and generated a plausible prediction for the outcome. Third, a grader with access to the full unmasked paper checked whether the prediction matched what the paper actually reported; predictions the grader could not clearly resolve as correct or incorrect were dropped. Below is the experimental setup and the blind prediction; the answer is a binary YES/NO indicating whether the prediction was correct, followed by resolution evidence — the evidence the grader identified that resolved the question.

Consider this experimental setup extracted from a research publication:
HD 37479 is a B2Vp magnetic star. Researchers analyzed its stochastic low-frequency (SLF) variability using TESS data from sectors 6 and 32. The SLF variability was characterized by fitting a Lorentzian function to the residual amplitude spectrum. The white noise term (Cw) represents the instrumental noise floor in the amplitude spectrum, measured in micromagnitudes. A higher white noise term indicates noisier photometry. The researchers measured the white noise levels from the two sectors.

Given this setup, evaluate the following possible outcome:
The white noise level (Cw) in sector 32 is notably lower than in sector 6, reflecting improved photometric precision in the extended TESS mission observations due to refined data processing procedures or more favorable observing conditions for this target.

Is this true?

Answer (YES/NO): NO